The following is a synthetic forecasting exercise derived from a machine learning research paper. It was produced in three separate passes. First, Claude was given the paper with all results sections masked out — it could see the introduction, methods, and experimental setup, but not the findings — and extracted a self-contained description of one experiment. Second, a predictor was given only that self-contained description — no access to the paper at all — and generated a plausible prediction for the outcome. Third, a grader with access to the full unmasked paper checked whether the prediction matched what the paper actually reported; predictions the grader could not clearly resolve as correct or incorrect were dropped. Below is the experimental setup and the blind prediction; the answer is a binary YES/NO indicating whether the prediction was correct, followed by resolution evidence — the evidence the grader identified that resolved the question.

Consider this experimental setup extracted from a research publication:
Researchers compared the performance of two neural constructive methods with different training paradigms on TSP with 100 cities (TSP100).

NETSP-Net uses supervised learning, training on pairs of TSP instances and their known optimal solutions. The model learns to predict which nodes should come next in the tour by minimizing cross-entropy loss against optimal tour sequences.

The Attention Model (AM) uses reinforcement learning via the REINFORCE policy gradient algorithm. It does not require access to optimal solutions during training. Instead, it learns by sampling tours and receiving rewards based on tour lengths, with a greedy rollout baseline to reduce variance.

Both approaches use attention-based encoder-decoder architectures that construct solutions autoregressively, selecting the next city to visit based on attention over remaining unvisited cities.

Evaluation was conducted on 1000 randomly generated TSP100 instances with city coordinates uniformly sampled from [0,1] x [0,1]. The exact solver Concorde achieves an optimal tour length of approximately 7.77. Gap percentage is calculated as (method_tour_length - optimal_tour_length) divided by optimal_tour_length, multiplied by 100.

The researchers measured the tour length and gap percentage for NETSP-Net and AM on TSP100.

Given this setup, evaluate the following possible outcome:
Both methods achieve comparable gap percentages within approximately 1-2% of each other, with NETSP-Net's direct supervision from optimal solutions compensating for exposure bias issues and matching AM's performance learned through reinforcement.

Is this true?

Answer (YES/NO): NO